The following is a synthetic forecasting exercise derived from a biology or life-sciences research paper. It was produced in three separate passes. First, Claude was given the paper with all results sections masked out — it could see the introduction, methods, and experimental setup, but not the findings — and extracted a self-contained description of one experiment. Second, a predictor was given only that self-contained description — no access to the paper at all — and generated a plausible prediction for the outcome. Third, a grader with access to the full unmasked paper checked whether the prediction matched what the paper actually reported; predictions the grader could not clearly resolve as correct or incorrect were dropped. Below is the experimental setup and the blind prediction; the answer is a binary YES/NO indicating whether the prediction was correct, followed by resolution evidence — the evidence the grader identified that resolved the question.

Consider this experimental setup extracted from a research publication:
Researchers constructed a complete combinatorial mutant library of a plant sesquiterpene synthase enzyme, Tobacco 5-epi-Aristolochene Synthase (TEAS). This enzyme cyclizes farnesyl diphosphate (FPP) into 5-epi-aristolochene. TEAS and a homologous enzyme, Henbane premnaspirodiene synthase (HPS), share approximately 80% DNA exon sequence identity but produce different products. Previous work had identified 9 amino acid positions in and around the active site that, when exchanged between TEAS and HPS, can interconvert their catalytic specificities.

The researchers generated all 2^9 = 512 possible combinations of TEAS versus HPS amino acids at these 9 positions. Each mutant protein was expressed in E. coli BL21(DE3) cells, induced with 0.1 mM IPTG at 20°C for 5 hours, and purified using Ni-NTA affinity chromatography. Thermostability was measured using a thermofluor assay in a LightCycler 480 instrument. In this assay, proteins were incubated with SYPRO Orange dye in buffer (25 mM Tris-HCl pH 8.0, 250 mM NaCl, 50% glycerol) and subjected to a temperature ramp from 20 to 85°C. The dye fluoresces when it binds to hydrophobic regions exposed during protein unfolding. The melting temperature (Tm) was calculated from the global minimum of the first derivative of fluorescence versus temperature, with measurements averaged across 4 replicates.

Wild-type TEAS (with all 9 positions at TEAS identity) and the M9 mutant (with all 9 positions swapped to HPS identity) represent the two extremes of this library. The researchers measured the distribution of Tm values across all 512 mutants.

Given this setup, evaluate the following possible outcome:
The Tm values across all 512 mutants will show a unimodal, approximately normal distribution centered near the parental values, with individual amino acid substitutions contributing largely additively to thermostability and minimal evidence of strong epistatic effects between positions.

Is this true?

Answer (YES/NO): NO